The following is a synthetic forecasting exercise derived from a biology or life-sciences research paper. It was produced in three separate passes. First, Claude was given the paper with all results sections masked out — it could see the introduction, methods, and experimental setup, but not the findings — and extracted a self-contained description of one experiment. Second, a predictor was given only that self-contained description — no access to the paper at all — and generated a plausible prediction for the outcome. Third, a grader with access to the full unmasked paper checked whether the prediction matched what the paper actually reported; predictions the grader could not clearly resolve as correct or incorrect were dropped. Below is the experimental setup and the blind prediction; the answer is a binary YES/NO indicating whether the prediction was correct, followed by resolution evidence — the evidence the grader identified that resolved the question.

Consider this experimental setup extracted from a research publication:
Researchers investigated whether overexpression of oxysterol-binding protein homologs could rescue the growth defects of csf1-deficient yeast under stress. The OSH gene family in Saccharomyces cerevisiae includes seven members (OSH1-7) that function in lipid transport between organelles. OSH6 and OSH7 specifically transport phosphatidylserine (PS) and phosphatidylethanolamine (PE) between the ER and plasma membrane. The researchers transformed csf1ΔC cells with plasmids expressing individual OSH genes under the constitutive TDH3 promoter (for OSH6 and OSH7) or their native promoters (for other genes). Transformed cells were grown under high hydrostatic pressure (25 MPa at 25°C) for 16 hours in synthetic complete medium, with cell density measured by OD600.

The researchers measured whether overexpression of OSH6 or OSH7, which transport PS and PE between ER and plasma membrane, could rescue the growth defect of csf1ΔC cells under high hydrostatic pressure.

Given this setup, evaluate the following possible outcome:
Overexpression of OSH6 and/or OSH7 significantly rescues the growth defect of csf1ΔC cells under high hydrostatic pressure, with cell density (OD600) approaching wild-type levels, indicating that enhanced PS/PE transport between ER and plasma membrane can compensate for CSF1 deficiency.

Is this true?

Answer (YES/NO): YES